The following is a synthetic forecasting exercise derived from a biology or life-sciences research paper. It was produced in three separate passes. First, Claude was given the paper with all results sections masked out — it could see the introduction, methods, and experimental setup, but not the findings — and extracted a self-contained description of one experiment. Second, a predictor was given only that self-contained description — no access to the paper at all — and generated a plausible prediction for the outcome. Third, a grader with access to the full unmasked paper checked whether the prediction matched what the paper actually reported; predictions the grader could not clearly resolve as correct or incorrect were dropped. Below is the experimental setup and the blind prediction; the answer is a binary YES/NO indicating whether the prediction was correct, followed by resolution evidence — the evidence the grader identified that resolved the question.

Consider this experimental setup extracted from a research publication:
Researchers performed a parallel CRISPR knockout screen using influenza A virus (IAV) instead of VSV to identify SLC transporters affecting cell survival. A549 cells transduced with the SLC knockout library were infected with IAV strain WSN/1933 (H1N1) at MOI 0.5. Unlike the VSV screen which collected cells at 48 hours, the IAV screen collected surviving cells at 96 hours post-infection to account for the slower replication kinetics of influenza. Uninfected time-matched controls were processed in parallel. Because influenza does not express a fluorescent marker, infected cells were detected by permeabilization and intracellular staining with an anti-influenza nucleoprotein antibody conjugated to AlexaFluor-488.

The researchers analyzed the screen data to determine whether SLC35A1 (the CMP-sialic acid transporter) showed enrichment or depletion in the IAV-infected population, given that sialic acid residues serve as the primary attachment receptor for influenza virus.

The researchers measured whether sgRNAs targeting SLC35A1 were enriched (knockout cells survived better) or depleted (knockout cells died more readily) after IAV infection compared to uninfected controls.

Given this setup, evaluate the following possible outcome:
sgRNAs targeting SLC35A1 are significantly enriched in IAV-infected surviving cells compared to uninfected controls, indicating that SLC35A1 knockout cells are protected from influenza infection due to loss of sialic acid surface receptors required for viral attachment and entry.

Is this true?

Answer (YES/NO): YES